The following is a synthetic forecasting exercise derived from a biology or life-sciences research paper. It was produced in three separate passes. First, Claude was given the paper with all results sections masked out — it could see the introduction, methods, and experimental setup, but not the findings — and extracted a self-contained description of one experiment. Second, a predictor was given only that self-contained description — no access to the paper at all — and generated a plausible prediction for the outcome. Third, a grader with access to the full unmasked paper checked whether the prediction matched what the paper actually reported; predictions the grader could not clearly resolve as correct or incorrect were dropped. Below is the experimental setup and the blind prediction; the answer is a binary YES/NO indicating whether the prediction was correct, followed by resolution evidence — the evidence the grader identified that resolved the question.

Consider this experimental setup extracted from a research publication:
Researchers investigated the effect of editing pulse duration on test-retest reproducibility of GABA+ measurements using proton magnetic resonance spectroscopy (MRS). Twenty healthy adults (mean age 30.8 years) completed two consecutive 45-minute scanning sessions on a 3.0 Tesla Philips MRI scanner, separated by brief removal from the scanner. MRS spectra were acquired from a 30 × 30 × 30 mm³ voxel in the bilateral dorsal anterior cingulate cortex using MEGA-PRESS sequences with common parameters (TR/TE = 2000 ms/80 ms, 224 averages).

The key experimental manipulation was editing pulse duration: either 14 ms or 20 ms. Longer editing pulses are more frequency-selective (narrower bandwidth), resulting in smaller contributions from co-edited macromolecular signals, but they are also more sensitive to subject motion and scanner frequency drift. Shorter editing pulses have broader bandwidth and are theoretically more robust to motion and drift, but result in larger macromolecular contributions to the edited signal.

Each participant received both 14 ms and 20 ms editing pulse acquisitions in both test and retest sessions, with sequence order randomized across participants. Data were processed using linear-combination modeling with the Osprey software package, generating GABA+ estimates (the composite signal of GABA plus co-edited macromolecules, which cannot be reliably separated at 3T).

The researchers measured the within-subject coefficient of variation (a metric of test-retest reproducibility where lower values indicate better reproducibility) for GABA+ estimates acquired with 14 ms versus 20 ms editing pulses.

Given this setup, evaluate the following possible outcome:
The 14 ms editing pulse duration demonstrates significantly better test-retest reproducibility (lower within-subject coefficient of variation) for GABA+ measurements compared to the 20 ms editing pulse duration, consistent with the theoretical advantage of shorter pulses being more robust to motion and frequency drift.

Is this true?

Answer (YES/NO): NO